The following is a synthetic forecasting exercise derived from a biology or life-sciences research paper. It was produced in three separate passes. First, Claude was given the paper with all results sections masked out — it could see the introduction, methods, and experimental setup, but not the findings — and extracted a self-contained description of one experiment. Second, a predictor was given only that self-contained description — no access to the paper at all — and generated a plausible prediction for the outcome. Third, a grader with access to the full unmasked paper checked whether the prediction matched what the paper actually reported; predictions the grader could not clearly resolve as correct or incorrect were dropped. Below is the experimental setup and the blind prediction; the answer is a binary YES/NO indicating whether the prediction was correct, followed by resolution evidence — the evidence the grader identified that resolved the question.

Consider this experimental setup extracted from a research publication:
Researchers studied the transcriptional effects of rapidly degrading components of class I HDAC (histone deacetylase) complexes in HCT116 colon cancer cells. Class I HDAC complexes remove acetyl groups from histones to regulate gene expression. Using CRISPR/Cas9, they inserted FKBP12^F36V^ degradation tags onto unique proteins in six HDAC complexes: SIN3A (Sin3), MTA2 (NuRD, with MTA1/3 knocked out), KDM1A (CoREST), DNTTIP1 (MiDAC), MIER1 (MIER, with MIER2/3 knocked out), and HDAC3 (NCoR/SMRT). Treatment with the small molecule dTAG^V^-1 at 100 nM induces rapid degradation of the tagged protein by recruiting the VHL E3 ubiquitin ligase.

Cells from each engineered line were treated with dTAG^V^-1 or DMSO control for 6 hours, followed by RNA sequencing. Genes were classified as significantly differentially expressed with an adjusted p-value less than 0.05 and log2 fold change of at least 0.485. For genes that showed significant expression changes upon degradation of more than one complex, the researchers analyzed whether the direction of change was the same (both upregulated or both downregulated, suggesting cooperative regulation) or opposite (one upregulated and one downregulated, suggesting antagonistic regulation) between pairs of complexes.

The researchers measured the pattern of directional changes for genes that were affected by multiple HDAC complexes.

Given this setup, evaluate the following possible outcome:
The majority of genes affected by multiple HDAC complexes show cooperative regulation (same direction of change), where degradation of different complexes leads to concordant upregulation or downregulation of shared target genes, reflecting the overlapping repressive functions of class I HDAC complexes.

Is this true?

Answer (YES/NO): NO